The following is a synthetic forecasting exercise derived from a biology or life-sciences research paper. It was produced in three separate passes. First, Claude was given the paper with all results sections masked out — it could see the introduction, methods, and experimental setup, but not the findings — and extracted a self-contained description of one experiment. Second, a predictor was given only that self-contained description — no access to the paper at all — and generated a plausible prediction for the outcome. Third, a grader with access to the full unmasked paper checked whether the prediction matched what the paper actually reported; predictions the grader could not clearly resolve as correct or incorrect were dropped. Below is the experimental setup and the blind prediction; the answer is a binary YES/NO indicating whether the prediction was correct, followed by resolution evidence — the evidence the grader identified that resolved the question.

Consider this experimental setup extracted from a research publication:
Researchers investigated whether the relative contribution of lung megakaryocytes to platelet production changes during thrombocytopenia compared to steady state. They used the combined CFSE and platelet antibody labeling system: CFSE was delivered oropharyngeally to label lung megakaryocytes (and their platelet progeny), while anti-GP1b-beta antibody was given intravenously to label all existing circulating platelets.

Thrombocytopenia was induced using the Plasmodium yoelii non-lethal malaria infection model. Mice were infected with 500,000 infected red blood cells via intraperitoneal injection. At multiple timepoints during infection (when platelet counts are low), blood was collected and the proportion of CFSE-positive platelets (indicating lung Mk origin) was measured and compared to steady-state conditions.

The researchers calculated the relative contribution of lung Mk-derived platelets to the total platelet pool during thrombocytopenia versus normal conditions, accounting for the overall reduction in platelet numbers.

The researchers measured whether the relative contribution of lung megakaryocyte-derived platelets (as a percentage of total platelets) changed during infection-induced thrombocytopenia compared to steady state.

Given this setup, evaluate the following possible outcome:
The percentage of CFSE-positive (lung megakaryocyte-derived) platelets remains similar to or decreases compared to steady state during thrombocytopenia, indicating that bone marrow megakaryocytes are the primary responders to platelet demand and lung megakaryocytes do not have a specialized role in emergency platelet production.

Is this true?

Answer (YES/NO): NO